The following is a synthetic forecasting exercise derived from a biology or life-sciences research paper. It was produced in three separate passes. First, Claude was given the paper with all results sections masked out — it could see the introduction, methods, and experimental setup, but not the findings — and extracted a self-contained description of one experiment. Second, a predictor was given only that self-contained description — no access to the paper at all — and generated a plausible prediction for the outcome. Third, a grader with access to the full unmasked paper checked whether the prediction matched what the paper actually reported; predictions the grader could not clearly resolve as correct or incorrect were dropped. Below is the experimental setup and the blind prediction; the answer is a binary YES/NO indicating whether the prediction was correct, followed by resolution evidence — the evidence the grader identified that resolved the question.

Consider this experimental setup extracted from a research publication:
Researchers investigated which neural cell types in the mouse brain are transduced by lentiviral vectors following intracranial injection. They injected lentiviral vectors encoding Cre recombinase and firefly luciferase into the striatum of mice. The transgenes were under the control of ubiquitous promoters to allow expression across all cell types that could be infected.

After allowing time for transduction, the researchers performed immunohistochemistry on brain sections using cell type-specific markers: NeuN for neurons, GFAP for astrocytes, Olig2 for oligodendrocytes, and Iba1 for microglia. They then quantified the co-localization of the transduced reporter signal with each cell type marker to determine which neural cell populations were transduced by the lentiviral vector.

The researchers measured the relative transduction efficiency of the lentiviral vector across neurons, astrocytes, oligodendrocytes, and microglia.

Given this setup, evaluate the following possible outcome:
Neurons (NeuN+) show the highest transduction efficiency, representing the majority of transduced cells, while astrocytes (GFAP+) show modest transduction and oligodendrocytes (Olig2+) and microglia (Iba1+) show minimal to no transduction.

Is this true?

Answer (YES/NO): YES